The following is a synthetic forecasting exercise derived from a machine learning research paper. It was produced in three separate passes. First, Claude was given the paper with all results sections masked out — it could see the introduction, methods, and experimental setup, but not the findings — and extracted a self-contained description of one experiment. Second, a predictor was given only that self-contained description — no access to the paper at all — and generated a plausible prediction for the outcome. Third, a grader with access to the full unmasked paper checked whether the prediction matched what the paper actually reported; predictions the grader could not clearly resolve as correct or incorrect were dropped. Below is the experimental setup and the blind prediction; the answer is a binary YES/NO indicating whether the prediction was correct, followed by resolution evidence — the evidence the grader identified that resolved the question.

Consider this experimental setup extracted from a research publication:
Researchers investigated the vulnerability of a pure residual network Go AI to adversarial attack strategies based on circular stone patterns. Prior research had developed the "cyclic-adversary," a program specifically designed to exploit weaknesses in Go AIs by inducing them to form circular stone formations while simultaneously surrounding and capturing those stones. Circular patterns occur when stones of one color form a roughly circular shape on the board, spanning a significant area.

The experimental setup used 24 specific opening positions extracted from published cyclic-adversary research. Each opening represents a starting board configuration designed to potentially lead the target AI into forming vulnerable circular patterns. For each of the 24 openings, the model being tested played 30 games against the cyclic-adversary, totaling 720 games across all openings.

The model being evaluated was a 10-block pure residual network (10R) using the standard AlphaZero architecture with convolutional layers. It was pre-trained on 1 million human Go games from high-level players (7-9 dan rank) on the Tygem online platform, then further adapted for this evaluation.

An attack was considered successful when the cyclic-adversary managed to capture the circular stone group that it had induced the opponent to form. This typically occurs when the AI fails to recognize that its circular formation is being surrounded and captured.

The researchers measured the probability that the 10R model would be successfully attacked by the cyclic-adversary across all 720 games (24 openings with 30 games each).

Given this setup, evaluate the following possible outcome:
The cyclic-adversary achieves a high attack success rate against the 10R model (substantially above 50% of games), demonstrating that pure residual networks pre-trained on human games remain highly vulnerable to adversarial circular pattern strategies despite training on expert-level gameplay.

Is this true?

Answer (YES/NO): YES